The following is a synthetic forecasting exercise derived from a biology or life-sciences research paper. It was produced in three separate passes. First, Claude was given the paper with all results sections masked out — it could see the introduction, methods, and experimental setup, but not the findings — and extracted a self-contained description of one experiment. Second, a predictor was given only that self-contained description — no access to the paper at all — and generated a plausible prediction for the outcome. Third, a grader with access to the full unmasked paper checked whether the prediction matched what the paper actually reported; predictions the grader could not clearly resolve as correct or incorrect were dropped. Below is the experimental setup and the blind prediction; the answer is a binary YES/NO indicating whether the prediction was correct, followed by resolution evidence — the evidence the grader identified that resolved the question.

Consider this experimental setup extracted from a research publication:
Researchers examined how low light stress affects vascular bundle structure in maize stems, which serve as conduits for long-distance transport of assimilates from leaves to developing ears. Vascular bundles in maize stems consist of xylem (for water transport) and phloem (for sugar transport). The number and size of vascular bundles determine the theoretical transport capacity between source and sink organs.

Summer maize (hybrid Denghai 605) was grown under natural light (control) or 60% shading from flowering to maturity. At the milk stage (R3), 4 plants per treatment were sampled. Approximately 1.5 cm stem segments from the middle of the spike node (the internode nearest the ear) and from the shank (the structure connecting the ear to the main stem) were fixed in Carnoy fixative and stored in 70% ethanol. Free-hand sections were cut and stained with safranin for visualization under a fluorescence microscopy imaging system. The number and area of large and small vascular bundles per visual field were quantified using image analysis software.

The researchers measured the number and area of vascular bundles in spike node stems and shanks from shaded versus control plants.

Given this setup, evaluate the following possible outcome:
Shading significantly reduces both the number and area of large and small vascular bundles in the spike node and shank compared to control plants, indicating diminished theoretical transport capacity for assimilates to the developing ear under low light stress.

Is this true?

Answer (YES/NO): NO